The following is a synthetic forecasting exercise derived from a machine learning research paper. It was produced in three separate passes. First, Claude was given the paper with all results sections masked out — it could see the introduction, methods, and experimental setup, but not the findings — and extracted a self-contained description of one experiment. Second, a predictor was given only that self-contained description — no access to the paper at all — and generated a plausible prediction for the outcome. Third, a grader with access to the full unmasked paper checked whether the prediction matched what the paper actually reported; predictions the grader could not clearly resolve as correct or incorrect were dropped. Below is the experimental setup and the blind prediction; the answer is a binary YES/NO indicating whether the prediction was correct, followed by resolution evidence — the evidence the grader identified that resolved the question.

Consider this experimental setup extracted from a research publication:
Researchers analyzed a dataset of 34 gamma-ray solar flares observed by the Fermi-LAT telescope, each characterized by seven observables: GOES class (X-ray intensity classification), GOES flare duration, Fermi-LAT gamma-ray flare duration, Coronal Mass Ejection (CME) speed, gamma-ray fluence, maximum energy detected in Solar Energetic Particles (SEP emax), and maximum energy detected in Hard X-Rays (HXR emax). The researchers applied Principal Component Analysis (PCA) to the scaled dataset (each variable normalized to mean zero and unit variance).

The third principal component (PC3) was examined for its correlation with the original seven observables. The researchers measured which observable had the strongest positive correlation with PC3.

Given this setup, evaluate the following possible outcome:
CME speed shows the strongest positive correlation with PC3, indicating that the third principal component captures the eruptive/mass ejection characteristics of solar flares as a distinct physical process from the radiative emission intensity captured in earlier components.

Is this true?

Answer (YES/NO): NO